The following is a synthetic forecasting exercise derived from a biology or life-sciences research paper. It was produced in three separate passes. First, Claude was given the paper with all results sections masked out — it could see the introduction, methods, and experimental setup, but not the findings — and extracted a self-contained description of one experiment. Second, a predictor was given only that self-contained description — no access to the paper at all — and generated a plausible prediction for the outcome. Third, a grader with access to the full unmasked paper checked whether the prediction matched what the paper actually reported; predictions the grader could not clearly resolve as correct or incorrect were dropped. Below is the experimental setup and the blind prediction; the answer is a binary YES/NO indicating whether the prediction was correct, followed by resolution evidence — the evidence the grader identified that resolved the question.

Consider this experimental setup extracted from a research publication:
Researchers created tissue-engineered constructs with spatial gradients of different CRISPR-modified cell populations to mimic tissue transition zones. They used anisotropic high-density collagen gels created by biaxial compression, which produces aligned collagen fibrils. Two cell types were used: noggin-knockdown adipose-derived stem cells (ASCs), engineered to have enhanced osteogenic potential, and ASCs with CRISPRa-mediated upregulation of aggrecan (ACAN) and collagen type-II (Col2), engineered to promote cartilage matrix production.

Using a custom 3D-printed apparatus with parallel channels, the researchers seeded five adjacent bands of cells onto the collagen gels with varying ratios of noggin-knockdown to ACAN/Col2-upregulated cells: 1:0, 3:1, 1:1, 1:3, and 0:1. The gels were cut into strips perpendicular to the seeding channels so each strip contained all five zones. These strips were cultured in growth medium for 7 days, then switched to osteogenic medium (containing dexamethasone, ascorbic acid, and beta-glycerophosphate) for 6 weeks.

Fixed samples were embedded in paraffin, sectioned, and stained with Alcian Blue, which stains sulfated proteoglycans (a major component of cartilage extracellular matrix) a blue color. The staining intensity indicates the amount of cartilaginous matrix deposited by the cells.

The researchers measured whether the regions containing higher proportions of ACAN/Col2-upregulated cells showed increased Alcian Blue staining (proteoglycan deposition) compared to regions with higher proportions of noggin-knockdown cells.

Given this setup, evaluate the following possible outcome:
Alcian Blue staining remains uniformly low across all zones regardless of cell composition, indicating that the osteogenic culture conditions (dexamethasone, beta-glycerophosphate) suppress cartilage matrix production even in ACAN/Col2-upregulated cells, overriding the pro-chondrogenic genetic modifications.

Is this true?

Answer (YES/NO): NO